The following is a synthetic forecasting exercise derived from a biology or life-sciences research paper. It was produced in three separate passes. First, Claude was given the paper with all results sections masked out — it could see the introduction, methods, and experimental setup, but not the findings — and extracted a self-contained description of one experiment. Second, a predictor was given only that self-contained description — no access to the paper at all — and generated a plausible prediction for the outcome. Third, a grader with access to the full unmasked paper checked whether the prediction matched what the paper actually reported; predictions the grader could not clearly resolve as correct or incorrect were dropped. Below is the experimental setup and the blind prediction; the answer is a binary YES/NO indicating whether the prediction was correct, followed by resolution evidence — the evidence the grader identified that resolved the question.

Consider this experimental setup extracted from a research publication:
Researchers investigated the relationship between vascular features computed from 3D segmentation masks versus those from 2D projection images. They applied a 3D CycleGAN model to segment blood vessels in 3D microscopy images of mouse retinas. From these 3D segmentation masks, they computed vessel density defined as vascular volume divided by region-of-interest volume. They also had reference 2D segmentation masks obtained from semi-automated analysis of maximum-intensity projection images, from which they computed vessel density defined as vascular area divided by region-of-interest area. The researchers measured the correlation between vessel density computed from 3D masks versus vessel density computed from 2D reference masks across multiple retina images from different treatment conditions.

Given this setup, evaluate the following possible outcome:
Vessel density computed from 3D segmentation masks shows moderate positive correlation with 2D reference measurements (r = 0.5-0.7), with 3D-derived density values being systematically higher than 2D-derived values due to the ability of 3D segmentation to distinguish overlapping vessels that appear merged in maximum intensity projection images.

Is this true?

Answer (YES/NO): NO